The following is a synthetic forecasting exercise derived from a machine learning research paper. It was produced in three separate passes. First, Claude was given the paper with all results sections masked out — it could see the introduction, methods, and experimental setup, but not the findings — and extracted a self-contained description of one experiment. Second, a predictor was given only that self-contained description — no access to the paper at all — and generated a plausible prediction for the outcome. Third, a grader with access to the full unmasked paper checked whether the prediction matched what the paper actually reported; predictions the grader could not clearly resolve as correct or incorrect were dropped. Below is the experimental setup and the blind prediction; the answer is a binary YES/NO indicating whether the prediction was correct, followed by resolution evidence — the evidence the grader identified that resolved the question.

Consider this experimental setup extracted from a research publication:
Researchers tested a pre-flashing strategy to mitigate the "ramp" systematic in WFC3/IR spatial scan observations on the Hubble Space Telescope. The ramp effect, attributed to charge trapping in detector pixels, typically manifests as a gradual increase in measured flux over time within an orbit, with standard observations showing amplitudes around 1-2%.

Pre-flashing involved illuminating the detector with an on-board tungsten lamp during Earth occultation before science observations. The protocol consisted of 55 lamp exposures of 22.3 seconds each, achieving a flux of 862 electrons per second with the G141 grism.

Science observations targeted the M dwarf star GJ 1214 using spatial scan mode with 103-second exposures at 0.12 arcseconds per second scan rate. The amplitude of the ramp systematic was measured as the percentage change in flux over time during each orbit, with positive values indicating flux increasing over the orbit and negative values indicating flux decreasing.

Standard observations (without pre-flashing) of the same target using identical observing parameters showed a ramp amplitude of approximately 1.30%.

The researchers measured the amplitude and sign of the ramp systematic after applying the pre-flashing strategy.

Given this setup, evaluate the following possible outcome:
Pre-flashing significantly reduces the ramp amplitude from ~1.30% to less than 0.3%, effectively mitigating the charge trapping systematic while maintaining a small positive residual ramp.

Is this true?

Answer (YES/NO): NO